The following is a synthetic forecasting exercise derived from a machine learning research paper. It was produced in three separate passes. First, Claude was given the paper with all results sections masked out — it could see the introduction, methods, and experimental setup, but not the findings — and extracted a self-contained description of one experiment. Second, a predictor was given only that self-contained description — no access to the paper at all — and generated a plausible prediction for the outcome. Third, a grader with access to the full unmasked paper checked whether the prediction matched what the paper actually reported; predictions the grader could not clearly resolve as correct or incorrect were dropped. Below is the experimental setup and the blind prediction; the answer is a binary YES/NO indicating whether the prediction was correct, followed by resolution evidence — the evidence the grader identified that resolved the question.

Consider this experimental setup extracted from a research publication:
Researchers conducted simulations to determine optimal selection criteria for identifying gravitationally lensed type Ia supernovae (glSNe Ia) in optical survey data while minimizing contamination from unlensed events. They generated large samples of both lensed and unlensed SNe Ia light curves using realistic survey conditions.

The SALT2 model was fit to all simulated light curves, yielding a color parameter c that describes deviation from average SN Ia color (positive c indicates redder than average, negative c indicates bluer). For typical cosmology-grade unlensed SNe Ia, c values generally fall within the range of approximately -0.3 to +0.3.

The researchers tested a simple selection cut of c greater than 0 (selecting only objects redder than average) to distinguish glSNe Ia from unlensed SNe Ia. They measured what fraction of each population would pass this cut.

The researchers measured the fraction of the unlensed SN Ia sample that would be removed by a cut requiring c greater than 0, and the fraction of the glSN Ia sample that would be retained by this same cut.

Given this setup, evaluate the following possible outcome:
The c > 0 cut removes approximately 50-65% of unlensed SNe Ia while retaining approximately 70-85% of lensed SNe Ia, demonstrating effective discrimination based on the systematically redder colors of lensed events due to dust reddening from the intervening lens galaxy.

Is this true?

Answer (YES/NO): NO